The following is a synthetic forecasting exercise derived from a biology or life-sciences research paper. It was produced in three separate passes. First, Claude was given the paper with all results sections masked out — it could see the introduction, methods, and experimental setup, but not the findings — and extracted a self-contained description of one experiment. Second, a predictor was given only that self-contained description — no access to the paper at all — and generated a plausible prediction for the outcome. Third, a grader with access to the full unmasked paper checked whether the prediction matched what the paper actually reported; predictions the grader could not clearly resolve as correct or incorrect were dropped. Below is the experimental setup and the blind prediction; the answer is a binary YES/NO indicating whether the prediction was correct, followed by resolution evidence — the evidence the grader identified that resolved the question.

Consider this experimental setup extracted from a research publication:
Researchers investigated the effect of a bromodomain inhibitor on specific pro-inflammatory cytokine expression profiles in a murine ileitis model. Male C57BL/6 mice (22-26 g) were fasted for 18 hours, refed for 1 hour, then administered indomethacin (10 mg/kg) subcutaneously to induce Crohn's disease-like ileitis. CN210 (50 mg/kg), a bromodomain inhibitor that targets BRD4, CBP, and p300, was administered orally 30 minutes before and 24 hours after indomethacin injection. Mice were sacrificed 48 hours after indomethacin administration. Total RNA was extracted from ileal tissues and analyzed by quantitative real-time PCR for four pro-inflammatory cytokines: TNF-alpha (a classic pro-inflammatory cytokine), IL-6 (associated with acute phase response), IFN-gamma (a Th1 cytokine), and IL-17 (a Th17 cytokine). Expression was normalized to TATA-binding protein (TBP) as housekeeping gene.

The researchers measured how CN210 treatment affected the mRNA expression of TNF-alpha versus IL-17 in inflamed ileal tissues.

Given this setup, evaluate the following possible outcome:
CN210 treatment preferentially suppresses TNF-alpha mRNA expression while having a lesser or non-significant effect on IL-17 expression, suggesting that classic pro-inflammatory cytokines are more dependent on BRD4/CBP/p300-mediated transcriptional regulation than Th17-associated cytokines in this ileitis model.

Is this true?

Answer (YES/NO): NO